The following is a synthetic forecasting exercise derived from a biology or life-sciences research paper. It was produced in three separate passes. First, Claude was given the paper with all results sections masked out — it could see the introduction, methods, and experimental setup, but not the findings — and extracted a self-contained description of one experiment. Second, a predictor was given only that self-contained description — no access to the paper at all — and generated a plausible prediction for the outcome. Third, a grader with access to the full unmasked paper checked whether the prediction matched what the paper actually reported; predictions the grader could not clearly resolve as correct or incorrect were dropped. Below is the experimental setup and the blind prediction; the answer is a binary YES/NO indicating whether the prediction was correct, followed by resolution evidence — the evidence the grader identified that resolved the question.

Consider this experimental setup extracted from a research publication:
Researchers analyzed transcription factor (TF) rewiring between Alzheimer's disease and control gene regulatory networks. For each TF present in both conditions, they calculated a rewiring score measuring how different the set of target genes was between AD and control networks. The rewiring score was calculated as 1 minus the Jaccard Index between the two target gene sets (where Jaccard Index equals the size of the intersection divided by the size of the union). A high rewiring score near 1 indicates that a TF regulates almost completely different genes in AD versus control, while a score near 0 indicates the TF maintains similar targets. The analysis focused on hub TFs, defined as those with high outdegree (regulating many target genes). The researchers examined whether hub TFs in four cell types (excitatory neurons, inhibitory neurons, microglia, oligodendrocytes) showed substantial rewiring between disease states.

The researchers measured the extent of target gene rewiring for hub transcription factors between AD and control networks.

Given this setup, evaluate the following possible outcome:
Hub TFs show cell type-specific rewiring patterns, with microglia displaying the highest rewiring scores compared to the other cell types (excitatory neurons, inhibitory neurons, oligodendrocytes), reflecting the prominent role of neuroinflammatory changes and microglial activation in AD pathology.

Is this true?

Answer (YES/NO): YES